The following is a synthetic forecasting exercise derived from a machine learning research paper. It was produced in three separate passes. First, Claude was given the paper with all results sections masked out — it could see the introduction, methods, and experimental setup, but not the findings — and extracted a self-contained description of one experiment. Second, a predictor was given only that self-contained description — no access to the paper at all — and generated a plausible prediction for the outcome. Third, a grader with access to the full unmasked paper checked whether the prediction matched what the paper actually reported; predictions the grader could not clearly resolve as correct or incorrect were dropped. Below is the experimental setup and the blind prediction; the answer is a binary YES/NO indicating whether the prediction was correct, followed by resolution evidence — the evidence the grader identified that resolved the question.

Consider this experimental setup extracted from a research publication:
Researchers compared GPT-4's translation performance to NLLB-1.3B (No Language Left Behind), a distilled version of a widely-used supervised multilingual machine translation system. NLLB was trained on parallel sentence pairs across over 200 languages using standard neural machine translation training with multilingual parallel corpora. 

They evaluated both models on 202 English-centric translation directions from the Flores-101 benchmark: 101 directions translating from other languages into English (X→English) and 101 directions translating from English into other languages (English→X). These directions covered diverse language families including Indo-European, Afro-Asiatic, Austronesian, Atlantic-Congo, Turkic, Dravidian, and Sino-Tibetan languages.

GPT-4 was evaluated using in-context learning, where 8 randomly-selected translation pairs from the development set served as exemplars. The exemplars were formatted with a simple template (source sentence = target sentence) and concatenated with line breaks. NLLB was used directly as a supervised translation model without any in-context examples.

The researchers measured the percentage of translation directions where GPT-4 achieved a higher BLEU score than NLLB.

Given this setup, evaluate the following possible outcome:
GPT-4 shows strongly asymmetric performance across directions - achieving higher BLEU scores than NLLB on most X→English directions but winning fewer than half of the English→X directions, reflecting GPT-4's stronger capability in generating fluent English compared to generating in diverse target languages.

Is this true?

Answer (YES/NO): NO